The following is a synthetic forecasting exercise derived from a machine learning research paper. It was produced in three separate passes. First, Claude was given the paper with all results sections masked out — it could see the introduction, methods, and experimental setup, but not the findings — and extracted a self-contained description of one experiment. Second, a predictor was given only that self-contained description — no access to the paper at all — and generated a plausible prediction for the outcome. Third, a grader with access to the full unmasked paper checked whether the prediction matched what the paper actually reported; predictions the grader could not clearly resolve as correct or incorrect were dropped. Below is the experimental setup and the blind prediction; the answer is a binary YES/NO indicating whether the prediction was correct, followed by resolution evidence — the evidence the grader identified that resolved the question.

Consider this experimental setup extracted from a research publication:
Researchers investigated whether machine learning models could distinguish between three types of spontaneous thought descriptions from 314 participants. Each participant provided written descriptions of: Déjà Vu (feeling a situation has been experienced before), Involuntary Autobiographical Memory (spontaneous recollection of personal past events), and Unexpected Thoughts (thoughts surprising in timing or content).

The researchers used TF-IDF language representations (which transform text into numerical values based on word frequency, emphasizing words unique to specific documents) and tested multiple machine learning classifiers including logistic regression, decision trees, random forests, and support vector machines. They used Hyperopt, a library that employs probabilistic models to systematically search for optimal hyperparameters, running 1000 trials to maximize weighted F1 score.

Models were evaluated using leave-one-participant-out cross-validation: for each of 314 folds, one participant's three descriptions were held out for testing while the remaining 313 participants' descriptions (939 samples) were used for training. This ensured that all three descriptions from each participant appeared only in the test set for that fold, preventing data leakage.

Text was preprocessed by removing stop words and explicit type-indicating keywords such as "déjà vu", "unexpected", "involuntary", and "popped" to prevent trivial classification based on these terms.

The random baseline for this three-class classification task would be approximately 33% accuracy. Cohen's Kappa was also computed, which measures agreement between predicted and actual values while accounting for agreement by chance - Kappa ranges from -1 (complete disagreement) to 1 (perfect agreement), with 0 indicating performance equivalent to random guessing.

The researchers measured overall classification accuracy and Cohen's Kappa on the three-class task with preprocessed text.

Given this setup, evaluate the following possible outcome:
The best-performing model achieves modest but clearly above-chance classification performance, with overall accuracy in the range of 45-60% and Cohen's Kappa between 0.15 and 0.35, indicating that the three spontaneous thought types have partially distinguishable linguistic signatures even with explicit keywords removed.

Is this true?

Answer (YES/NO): NO